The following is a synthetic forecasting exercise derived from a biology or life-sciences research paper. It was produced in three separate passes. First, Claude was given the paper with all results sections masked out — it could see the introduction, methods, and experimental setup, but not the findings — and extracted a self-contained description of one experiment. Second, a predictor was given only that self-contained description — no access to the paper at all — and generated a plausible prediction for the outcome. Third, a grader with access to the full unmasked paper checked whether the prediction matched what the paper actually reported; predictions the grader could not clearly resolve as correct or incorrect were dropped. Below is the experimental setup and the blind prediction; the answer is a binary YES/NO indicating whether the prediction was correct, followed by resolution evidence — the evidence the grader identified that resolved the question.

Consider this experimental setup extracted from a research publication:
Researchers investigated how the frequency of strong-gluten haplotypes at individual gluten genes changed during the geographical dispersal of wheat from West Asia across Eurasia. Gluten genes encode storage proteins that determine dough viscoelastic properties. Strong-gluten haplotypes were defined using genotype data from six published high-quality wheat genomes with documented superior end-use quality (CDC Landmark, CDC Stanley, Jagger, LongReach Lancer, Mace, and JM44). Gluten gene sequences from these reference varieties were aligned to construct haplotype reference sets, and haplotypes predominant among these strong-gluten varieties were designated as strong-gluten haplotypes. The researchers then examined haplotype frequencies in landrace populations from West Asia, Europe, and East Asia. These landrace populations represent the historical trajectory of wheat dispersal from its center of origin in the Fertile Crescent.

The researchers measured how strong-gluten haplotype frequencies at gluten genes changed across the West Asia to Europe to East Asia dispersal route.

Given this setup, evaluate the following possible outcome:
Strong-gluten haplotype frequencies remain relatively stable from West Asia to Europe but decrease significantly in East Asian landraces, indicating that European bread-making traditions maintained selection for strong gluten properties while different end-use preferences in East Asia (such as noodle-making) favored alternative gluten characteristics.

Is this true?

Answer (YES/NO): YES